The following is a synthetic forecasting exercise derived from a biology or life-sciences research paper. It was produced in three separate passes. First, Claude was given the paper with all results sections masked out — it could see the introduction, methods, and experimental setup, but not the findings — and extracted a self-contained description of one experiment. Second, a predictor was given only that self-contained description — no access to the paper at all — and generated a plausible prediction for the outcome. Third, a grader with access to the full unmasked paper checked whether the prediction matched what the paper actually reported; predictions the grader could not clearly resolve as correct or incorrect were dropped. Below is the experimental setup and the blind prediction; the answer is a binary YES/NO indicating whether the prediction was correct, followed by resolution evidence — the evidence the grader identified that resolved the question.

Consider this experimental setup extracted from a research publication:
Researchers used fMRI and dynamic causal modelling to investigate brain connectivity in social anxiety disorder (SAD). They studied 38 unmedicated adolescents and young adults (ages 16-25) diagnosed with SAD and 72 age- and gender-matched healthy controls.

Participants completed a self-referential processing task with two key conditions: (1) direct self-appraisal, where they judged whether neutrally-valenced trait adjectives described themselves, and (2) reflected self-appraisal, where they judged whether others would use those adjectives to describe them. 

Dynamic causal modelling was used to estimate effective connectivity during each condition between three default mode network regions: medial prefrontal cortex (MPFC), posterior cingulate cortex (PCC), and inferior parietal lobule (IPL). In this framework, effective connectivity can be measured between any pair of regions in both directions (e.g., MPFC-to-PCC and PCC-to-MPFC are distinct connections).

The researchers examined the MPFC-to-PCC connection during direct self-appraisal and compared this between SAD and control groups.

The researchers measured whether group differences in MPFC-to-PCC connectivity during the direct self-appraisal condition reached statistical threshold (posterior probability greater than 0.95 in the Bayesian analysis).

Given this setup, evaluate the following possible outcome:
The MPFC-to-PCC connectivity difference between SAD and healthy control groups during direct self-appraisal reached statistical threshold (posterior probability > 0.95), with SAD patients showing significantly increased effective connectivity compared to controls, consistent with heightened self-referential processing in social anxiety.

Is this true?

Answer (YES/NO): NO